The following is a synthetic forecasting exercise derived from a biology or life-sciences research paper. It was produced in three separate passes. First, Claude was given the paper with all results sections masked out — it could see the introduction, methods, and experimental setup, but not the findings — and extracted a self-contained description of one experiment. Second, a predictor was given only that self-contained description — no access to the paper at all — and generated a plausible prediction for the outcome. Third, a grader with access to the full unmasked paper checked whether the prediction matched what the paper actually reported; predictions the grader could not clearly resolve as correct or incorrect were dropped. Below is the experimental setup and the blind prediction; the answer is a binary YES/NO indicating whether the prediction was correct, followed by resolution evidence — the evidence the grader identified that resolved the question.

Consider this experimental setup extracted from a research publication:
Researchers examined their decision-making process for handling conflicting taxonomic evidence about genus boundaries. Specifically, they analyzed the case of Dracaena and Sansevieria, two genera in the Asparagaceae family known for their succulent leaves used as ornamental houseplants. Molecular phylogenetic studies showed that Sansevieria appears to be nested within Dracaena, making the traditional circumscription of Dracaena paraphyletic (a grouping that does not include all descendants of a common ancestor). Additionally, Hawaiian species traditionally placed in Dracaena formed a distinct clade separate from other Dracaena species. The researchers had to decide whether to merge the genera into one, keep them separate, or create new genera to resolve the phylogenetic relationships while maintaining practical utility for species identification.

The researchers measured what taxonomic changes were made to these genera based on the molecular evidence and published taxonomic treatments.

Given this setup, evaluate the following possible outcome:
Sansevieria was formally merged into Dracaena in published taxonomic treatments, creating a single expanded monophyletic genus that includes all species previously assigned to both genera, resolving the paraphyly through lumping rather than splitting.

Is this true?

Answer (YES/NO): NO